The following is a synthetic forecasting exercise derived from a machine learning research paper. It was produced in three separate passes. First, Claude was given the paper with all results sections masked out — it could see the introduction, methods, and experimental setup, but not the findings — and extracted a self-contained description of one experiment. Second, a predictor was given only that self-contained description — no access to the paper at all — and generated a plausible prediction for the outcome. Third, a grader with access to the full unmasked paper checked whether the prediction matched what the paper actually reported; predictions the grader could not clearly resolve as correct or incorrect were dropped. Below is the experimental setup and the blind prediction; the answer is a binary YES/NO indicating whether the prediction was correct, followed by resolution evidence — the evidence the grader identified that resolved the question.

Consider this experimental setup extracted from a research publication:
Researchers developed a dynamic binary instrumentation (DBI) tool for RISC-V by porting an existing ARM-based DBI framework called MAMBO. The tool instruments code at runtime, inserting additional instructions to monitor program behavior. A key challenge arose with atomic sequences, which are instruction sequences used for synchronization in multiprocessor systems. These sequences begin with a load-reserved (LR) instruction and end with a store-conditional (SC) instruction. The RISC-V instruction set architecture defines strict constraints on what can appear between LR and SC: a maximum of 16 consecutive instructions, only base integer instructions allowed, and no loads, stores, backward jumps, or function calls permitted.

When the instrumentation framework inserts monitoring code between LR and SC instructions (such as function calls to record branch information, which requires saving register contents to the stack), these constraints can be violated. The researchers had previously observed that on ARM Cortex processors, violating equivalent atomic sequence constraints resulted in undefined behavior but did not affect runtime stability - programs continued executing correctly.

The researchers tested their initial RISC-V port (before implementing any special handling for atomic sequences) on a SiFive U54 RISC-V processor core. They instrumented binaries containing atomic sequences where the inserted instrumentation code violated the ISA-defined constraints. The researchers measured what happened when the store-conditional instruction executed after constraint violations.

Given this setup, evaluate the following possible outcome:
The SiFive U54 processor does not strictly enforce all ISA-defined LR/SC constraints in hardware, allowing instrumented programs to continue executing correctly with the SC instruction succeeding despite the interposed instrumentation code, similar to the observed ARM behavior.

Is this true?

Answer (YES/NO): NO